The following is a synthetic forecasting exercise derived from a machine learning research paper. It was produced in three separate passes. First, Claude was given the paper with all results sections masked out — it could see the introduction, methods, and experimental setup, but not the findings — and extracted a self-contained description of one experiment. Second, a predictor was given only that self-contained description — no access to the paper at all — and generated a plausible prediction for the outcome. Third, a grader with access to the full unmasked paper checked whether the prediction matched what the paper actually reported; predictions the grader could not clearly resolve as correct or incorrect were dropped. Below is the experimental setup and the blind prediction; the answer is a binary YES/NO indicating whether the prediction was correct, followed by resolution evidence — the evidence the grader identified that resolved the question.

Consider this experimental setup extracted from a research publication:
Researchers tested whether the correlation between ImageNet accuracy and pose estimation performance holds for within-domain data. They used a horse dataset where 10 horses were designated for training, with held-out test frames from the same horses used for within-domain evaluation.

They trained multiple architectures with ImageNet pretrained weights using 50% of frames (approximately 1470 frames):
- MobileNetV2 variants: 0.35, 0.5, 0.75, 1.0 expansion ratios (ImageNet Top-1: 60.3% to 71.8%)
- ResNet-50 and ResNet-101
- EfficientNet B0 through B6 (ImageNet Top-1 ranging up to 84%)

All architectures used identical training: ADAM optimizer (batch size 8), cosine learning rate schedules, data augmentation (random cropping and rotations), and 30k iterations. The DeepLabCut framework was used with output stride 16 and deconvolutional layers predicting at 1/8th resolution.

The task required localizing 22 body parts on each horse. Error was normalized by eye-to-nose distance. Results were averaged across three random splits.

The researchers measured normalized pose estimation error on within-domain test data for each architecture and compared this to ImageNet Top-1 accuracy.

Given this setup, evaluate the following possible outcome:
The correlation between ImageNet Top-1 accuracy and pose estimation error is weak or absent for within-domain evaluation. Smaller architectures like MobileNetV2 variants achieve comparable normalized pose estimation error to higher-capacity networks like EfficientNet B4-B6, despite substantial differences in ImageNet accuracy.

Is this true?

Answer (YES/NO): NO